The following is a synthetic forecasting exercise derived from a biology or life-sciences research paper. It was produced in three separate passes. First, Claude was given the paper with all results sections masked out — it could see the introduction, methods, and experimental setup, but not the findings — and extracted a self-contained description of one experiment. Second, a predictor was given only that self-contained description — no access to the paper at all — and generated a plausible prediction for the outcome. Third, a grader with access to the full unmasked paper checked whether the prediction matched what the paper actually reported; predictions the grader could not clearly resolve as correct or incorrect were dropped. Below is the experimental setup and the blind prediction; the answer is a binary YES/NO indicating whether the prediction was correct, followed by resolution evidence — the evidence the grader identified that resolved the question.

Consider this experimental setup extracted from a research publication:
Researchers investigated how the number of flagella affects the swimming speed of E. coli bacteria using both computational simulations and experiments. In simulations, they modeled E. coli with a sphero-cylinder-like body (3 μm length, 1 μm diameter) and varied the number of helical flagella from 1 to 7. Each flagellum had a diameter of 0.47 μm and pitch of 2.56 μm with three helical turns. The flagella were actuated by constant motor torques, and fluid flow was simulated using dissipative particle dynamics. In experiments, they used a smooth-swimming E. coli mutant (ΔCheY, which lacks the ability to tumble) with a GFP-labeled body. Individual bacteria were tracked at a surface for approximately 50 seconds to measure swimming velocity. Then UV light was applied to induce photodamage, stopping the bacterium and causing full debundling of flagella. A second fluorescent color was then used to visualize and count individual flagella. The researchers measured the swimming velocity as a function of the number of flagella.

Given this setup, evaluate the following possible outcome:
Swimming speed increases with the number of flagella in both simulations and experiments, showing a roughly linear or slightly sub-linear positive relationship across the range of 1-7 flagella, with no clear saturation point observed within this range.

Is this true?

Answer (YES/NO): NO